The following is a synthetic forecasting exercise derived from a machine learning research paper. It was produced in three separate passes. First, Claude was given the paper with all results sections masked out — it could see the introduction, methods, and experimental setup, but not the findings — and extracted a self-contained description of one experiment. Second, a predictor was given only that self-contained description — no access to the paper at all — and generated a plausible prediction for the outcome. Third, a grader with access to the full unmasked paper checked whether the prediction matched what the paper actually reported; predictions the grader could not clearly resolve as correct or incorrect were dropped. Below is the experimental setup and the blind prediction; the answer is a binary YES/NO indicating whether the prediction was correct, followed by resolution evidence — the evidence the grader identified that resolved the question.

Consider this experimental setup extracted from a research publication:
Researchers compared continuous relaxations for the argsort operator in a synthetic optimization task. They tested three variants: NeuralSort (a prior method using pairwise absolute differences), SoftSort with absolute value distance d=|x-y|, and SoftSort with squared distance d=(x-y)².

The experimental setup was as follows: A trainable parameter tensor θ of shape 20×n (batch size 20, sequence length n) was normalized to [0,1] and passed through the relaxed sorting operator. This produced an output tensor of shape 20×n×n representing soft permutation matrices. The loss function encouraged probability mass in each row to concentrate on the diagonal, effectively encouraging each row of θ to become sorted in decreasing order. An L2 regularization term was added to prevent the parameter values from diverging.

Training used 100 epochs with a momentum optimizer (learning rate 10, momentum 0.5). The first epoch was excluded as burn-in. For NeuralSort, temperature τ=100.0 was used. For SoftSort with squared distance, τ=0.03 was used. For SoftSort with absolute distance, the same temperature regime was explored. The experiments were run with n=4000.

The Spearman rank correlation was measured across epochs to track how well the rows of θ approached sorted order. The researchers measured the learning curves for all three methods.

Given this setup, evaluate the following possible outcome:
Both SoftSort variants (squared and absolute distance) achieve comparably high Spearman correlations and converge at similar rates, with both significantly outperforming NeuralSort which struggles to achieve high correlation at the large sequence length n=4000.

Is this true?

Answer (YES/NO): NO